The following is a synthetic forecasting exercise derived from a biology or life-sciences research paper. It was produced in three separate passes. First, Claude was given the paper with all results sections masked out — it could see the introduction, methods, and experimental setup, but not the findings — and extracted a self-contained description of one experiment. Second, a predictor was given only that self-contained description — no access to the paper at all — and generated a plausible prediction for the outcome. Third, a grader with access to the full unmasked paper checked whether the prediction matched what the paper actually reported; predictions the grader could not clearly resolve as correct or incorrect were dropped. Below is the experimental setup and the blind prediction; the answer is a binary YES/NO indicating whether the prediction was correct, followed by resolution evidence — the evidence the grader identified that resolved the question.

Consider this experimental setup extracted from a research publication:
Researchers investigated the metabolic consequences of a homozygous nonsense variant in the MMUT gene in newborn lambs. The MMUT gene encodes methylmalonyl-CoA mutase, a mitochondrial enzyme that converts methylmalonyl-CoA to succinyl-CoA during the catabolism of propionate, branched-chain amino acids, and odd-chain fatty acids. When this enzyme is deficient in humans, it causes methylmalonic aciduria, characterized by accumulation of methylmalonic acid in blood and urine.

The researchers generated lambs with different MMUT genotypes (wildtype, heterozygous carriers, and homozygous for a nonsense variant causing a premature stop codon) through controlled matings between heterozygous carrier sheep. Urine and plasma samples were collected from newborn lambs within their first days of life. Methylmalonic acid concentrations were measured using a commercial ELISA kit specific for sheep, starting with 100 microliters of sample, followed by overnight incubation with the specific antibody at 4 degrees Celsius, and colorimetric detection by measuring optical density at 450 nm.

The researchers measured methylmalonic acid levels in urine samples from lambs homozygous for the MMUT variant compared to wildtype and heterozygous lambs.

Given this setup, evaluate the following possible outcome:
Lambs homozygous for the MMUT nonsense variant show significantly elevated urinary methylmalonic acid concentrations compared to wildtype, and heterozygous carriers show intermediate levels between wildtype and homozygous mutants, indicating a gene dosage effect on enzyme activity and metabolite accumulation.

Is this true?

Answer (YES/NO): NO